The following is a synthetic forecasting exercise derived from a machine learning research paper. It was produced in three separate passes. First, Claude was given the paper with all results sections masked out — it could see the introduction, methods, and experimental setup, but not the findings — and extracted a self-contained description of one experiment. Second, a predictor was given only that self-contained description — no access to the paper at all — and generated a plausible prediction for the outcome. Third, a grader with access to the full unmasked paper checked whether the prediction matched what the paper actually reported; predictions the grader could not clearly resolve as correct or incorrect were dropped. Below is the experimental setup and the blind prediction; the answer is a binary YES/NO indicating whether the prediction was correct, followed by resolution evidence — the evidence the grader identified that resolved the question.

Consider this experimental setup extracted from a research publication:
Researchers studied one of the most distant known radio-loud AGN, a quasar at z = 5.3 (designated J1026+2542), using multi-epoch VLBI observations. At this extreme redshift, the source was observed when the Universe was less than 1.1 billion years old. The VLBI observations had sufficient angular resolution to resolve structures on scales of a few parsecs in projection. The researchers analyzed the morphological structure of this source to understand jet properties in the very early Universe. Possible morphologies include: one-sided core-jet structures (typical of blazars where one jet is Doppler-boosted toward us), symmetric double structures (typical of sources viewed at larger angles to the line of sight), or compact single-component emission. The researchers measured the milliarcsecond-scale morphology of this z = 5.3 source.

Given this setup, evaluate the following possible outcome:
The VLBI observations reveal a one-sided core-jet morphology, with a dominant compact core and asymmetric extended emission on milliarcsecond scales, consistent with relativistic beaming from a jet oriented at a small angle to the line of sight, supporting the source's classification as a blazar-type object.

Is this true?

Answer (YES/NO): YES